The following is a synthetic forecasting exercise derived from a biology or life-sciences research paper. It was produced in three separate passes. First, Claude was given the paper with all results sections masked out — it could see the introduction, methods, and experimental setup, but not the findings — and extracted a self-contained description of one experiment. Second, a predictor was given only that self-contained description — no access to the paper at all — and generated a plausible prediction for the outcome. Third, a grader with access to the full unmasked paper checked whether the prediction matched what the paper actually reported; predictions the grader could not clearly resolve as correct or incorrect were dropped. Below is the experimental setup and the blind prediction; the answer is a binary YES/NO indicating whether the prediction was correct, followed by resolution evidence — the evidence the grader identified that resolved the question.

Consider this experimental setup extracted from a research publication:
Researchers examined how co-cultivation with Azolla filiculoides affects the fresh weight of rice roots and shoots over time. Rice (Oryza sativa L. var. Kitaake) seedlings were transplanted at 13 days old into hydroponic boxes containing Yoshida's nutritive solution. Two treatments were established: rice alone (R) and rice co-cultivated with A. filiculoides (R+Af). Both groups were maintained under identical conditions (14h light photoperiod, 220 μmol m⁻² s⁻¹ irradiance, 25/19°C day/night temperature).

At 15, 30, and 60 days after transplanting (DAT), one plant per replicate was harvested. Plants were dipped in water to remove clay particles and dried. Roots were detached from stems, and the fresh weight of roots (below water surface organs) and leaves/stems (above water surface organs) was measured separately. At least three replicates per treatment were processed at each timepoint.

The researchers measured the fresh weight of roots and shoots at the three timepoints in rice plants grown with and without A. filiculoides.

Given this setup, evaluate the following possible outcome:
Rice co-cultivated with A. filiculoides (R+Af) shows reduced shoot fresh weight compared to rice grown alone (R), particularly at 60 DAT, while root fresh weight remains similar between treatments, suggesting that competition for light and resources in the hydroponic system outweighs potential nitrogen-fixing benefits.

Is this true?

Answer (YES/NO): NO